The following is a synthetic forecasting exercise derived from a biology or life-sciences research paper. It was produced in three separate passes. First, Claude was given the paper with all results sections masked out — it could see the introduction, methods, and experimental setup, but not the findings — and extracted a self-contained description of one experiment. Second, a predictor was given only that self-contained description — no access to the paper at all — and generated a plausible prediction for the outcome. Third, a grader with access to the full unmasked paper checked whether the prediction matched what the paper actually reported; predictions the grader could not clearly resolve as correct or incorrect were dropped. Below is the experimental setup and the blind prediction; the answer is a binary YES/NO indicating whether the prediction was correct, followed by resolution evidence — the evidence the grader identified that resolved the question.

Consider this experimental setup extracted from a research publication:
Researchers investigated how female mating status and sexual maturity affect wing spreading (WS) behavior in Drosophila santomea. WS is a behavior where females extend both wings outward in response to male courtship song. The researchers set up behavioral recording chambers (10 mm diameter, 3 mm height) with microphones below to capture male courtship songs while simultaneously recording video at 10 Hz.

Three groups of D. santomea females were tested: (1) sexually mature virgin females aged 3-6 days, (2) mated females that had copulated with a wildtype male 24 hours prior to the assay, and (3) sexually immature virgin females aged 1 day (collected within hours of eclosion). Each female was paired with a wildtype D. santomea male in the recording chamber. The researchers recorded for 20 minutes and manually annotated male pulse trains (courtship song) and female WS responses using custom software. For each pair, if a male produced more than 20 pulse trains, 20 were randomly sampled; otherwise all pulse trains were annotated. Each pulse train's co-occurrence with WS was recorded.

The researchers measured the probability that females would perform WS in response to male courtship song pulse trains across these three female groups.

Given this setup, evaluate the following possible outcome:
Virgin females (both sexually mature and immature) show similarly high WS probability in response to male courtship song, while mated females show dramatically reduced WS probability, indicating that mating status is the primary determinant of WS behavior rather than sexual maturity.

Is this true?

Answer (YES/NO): NO